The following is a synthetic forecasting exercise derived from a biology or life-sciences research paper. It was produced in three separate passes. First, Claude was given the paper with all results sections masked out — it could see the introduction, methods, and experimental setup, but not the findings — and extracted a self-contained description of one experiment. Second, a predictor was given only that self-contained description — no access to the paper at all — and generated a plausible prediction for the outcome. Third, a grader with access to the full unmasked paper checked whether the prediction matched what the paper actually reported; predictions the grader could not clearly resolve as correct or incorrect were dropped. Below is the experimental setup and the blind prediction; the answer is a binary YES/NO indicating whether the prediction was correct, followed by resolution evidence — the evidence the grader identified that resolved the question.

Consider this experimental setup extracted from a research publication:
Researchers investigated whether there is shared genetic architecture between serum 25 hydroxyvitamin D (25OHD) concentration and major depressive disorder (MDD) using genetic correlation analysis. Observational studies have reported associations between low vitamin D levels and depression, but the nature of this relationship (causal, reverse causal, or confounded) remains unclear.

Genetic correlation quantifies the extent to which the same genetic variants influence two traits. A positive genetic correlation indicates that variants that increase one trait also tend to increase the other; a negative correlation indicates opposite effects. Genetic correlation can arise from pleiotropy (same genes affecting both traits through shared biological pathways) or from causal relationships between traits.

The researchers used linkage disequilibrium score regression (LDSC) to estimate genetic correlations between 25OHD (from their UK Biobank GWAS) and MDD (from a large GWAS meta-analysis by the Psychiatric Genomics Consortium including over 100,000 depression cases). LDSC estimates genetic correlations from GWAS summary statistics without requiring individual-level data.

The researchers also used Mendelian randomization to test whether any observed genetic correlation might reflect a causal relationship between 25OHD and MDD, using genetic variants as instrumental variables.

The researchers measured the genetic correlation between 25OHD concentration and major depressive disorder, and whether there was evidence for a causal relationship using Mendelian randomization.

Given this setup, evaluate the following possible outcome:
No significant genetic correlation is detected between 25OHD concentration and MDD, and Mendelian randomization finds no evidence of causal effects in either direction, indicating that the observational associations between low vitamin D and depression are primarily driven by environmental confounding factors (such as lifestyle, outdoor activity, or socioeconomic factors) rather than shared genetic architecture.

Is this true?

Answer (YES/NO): NO